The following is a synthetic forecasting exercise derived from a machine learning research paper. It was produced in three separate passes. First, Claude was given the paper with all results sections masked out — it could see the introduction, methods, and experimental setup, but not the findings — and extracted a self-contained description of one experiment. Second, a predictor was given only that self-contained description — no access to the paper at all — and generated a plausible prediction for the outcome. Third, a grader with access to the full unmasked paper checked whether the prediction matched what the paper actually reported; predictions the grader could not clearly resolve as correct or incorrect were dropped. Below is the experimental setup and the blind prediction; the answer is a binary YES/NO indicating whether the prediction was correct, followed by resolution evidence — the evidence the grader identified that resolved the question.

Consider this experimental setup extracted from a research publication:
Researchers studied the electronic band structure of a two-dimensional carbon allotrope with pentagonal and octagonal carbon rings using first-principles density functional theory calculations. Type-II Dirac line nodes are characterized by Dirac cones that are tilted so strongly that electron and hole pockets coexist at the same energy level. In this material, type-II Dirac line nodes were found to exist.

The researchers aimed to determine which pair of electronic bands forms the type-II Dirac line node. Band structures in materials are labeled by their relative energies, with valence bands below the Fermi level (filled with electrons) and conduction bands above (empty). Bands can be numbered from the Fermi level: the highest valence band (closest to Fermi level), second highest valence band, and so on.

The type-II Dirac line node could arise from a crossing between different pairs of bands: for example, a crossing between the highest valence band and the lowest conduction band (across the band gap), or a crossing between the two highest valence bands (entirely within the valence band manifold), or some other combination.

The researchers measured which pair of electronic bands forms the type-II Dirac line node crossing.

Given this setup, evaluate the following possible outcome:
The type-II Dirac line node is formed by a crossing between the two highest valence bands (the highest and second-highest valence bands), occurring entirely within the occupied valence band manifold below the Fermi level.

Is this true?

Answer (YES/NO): YES